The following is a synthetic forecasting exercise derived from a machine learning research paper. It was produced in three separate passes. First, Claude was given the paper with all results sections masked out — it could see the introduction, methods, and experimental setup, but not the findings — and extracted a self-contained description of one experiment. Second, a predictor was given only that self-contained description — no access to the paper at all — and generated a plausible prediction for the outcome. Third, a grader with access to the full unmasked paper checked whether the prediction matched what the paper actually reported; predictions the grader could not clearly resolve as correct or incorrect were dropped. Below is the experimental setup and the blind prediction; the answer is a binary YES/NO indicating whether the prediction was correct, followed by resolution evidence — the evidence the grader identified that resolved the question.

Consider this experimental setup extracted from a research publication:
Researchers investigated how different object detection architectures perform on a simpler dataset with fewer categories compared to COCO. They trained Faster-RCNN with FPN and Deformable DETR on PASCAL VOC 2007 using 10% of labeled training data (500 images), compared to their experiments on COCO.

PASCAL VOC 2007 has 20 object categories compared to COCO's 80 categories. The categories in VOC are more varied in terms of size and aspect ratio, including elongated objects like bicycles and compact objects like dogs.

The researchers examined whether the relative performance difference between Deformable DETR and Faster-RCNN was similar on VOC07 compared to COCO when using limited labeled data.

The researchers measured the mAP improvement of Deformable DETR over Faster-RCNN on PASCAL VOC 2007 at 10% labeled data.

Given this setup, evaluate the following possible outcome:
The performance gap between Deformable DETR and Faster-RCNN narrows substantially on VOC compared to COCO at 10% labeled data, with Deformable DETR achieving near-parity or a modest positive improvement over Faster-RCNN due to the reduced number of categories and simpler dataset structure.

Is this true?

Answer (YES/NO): NO